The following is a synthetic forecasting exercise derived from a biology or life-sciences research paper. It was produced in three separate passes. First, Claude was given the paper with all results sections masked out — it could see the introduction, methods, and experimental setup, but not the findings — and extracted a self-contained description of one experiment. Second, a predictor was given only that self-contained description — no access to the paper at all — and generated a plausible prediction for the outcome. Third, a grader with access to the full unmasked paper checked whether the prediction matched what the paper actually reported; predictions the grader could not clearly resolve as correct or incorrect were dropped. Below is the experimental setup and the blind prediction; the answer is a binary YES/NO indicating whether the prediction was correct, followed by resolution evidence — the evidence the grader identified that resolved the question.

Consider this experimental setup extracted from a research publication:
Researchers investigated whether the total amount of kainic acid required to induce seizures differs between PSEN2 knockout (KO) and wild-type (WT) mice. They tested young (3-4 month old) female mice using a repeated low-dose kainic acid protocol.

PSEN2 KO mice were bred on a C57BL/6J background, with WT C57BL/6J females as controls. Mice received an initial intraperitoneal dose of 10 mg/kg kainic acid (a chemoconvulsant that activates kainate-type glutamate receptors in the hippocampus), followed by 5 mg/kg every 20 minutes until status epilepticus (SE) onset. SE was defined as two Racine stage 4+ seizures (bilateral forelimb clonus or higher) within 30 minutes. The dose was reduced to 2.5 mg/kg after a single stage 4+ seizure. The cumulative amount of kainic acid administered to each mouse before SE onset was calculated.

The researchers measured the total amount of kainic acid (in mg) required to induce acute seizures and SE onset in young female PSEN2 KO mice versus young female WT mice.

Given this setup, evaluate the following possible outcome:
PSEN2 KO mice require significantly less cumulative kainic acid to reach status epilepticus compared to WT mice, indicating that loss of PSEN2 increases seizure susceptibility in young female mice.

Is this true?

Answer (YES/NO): YES